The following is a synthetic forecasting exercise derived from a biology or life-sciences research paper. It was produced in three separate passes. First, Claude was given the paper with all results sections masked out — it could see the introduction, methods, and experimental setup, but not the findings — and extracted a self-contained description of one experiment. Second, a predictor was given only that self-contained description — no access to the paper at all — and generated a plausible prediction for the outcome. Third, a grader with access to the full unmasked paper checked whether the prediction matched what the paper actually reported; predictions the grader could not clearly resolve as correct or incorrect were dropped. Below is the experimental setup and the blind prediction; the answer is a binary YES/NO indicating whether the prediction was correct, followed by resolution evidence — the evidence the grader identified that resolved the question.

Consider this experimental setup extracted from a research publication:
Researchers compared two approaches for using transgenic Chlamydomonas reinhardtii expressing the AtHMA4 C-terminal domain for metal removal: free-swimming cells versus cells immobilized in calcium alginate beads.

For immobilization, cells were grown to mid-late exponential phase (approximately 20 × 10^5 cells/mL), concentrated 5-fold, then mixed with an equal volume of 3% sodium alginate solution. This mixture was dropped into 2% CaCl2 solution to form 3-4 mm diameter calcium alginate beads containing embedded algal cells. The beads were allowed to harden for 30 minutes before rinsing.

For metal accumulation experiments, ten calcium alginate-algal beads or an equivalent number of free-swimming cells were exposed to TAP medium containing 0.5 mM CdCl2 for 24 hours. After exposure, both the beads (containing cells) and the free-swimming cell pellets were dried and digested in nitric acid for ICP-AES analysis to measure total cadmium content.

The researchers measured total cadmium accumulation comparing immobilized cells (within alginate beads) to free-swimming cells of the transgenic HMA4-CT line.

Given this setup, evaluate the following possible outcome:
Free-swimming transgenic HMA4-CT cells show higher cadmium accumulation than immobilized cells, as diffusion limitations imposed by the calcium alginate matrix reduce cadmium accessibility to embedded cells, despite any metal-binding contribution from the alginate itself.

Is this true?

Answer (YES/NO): NO